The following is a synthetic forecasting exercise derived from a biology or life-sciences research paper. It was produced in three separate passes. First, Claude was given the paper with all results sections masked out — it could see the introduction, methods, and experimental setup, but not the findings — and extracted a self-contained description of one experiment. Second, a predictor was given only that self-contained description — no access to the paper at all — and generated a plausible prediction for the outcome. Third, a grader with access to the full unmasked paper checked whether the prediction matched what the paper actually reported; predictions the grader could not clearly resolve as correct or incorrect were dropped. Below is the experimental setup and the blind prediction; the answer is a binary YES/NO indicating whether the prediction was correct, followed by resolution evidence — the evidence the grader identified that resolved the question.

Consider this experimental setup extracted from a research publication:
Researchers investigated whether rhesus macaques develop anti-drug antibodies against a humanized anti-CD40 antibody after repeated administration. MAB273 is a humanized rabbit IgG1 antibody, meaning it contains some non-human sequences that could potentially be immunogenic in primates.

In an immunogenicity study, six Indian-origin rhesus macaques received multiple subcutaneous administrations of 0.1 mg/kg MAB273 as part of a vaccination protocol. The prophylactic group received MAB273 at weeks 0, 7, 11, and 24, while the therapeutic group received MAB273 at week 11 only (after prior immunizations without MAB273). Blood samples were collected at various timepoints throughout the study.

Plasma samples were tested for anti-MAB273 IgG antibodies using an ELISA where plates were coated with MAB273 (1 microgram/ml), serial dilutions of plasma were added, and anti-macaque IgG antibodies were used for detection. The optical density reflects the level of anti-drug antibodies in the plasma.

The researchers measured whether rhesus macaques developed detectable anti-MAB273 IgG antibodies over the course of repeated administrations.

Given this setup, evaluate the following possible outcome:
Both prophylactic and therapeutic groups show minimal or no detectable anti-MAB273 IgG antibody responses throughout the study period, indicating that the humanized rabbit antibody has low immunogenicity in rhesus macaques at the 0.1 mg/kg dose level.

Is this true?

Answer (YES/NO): NO